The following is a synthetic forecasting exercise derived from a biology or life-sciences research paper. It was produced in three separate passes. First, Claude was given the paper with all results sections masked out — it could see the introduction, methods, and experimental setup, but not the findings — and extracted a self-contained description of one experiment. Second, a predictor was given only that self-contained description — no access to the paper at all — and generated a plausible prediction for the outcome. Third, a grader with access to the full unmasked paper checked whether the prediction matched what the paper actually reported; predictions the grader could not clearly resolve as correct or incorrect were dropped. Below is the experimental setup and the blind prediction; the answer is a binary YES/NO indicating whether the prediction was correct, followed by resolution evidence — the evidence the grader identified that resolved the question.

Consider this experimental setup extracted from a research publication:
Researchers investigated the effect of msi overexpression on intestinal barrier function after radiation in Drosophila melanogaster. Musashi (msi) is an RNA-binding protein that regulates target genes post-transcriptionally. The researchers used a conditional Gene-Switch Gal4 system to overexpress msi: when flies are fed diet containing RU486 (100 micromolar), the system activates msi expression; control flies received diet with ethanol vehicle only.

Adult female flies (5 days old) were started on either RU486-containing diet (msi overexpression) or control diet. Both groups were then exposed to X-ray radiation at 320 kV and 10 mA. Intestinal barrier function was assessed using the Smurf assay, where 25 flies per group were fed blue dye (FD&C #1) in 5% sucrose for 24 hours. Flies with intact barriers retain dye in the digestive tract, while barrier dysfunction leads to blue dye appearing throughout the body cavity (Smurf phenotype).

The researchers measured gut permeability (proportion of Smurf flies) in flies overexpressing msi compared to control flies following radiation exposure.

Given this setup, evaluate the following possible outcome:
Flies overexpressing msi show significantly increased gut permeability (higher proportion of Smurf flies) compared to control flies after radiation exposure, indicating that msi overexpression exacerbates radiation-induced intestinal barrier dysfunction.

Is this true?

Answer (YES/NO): NO